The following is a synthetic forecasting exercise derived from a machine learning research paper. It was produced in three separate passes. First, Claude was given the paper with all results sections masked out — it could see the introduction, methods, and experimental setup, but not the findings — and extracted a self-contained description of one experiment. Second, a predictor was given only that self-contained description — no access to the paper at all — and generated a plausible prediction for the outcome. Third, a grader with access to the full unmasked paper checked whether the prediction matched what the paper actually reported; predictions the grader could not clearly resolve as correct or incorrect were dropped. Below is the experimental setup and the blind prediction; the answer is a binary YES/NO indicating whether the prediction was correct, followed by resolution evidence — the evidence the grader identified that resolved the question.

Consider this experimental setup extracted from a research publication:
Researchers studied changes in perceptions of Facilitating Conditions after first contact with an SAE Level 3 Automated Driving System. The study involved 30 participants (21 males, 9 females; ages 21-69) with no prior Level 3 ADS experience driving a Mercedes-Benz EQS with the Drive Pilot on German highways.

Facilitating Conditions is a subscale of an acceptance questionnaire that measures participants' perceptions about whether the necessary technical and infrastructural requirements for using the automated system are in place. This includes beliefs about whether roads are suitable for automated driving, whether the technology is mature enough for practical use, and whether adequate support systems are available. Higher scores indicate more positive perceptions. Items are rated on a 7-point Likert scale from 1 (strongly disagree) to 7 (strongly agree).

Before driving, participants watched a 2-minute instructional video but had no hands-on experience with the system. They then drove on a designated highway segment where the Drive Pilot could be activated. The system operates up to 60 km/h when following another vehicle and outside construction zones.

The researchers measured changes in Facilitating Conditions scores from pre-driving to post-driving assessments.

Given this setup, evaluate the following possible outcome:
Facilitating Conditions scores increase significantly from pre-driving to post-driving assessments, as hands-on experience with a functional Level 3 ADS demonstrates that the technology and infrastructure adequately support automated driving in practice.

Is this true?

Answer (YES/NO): YES